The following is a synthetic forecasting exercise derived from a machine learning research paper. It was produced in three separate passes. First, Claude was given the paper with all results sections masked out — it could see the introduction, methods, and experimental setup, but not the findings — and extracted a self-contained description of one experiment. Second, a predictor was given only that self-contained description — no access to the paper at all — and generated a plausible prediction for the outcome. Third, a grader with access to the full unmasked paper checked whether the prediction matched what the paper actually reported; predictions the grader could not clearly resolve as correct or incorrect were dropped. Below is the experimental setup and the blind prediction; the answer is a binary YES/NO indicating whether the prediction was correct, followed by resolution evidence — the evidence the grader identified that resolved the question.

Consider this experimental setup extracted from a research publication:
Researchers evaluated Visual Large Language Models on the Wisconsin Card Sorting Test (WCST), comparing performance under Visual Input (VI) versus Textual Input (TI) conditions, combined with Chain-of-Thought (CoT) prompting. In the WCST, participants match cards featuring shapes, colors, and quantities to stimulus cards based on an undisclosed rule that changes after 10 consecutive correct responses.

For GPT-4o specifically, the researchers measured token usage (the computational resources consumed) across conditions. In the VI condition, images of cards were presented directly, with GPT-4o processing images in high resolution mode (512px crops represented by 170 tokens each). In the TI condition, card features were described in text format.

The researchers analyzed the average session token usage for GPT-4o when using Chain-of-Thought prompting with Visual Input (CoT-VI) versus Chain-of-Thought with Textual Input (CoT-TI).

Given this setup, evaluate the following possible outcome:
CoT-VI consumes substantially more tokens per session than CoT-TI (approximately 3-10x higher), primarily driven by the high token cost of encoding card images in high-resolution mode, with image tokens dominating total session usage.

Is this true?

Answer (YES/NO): NO